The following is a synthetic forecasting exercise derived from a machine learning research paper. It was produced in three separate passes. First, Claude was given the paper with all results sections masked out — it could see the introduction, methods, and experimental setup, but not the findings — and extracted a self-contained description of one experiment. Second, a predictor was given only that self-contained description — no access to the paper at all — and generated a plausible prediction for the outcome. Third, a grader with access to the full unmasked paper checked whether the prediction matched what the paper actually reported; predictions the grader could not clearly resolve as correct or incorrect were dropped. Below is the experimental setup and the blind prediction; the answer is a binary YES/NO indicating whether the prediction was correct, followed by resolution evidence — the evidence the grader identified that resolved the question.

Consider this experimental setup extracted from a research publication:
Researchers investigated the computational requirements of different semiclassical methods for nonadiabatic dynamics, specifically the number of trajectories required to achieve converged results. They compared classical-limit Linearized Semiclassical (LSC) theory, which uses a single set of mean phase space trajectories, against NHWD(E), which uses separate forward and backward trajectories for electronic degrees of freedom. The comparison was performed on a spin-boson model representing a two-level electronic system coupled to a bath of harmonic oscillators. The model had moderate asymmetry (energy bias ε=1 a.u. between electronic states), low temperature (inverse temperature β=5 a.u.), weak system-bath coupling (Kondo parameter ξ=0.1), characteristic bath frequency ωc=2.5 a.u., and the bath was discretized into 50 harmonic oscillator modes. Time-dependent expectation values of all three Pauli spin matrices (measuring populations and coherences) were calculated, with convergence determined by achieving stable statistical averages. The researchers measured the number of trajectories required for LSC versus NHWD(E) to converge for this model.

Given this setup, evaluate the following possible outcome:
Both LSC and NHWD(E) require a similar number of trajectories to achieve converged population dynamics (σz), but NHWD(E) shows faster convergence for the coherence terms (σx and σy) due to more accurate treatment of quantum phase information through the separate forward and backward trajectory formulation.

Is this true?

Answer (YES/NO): NO